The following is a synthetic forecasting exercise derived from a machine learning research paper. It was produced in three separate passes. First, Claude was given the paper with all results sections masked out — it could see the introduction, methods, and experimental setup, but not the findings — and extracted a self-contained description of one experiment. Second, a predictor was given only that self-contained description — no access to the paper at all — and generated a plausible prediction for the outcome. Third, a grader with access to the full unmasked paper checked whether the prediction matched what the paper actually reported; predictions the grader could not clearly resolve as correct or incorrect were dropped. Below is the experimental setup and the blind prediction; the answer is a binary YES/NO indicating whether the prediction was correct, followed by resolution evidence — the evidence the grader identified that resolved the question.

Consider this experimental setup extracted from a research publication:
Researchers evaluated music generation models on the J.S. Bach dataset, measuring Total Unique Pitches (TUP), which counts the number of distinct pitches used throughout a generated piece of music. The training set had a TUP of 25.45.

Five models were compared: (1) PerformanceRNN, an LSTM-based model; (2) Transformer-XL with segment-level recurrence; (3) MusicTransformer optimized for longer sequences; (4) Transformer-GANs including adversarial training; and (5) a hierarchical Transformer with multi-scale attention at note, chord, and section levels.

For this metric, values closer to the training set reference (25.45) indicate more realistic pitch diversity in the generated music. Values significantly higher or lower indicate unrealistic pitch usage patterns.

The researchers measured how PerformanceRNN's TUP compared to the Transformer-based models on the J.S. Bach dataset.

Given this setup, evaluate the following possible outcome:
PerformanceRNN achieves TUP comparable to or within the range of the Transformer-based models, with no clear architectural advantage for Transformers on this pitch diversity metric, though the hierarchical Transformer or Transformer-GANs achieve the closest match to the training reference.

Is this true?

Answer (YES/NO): NO